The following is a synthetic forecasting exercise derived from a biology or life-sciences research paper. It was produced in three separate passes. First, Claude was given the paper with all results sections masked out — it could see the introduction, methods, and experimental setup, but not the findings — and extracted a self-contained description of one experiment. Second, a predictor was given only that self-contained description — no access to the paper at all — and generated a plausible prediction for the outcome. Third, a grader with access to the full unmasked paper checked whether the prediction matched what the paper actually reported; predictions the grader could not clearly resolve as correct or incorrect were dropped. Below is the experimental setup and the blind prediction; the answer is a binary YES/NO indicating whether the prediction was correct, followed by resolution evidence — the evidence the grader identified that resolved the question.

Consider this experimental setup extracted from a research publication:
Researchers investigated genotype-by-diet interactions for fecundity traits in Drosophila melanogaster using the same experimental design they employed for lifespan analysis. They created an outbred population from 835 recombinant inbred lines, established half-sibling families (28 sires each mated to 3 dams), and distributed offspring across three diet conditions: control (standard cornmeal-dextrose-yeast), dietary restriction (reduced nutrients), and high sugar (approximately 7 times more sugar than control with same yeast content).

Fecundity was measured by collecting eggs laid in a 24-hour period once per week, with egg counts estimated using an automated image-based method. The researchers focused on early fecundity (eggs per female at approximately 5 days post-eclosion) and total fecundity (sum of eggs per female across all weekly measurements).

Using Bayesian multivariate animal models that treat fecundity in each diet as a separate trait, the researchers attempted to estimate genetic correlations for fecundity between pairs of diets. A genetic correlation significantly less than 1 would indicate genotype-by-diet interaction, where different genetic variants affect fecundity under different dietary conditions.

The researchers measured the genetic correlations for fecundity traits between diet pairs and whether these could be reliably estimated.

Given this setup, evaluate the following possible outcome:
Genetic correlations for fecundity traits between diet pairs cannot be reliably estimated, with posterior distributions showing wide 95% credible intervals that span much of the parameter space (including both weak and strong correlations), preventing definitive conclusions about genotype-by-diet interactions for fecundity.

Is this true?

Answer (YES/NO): YES